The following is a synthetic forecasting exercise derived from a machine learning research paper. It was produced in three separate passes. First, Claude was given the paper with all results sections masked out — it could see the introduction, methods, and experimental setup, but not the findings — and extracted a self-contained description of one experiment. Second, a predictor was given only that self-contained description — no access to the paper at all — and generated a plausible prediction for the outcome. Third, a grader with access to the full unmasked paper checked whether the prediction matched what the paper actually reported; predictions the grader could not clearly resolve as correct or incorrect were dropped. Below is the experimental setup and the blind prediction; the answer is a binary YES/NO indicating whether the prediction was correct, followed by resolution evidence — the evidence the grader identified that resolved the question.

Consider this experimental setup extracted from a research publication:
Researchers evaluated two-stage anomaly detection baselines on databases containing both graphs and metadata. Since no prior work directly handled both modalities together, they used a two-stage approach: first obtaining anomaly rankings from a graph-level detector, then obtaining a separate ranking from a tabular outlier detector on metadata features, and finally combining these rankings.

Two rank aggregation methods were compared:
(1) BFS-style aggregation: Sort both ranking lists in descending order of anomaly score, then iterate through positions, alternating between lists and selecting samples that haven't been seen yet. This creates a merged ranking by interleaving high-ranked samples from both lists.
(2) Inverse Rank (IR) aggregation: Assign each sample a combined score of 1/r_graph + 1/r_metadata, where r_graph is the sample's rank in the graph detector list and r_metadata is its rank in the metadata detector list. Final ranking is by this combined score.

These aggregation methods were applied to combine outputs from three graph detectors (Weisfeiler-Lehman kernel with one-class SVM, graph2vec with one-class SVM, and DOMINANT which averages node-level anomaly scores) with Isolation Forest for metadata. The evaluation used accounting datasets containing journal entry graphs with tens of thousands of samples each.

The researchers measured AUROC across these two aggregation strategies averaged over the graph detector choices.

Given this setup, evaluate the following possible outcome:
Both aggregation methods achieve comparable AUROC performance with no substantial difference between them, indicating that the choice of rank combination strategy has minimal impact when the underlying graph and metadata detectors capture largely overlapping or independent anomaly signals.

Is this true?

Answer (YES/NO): YES